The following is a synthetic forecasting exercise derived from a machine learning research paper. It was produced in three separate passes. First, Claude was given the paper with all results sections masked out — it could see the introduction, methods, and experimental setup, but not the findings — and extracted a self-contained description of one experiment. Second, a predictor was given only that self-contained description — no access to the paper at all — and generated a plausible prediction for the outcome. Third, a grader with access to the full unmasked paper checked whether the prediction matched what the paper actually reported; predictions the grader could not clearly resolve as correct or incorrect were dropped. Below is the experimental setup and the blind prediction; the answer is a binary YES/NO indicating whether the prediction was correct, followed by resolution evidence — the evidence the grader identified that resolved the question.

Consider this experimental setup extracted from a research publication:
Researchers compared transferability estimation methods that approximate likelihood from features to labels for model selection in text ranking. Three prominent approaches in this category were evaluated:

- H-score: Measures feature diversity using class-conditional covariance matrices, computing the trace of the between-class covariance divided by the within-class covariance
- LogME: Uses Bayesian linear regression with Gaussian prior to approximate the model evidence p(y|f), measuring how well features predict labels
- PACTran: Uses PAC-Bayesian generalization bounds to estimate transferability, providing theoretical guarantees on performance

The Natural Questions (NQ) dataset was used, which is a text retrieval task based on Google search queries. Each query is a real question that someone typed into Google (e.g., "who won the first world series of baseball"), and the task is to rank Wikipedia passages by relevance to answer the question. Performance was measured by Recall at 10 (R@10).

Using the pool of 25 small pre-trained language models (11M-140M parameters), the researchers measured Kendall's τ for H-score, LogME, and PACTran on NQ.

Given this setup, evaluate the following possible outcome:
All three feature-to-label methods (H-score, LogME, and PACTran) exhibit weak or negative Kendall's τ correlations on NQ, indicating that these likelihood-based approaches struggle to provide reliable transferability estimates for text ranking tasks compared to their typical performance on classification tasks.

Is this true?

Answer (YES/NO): NO